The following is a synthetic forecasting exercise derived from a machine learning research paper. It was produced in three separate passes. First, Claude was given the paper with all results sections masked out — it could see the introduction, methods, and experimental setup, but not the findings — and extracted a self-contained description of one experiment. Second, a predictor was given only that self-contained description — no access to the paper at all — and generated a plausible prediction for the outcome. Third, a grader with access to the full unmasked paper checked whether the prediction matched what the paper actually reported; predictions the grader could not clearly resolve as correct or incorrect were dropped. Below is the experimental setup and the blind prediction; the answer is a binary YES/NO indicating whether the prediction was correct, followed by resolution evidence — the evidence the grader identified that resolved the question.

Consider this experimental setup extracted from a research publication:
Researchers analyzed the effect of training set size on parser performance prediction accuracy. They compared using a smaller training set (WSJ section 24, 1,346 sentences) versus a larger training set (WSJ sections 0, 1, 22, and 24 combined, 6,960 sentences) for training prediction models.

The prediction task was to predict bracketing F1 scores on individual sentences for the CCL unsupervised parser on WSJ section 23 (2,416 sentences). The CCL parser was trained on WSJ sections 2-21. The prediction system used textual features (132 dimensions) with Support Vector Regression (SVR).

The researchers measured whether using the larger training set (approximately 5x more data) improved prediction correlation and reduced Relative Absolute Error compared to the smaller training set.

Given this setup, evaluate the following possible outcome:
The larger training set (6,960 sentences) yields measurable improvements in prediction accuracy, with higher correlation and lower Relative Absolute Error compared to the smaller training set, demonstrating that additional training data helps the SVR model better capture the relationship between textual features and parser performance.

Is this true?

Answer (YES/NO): YES